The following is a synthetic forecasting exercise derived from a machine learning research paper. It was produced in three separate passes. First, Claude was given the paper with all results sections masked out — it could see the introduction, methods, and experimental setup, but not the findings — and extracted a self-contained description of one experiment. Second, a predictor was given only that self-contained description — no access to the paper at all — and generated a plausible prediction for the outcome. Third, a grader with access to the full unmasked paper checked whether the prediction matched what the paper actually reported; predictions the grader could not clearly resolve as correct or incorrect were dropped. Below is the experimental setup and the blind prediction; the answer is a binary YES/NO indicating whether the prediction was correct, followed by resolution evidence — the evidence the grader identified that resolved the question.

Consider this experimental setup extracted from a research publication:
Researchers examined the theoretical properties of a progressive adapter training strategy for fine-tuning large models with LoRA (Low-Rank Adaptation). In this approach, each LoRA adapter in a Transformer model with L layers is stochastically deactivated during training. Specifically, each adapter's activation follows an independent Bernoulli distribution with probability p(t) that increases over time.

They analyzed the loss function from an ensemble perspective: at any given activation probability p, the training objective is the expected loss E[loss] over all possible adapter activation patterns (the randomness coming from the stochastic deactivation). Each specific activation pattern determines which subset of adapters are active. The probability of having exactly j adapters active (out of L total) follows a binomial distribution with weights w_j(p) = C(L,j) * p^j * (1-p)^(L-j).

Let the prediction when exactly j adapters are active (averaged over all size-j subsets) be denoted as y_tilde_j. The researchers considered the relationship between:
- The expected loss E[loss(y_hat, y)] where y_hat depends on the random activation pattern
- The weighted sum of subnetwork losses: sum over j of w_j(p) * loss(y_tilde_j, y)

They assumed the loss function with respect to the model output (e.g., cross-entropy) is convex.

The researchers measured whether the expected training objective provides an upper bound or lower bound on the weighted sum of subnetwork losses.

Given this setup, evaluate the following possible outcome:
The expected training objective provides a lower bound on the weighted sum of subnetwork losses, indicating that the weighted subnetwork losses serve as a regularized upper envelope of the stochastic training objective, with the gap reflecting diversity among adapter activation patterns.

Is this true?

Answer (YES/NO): NO